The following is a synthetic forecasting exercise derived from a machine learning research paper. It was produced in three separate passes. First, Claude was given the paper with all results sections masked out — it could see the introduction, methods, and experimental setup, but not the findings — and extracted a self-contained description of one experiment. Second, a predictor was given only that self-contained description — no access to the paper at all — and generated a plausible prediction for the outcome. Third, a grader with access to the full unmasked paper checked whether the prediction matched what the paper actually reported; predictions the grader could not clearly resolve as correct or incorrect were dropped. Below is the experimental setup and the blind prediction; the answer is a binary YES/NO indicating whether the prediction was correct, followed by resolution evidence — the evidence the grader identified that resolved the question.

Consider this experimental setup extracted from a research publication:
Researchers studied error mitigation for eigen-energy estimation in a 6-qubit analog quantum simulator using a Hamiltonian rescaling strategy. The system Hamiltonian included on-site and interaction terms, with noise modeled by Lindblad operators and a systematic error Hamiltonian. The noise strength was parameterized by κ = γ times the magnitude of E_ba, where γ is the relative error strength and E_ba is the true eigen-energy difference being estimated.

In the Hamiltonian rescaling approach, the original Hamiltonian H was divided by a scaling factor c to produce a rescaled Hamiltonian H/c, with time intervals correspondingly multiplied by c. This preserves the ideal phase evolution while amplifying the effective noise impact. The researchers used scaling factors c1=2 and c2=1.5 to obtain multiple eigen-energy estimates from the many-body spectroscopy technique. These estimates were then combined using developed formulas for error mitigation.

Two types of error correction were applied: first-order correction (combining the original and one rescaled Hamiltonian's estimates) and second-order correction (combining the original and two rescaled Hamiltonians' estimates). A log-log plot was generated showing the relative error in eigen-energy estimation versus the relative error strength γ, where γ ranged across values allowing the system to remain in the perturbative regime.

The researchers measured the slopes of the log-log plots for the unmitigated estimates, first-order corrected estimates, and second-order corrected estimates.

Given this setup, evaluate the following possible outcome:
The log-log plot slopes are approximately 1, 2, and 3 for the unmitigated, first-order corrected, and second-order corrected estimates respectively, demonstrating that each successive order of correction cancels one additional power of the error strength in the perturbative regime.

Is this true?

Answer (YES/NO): YES